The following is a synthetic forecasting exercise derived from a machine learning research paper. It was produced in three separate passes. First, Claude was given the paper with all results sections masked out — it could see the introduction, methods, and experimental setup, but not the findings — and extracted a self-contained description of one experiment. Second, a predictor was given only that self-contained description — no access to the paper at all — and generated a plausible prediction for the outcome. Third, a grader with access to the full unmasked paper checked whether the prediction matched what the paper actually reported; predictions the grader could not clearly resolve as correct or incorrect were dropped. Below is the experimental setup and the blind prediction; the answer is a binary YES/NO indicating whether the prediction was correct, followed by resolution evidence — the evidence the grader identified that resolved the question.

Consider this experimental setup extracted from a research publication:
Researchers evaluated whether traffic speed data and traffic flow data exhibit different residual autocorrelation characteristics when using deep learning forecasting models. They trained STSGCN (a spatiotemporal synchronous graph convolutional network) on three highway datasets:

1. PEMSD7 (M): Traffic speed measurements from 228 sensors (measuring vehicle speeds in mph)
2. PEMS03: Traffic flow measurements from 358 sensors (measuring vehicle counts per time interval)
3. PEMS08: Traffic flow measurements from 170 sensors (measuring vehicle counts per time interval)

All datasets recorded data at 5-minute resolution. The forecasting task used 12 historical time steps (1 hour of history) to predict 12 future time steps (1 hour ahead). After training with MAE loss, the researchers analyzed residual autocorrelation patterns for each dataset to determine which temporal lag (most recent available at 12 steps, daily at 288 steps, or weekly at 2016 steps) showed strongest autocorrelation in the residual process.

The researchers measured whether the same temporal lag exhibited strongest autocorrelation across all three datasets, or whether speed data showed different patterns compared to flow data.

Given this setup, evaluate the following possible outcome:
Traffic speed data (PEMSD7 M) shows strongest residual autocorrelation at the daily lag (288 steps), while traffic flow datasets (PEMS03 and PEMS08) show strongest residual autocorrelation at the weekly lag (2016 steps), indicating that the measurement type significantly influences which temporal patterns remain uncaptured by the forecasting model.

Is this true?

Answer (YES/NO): NO